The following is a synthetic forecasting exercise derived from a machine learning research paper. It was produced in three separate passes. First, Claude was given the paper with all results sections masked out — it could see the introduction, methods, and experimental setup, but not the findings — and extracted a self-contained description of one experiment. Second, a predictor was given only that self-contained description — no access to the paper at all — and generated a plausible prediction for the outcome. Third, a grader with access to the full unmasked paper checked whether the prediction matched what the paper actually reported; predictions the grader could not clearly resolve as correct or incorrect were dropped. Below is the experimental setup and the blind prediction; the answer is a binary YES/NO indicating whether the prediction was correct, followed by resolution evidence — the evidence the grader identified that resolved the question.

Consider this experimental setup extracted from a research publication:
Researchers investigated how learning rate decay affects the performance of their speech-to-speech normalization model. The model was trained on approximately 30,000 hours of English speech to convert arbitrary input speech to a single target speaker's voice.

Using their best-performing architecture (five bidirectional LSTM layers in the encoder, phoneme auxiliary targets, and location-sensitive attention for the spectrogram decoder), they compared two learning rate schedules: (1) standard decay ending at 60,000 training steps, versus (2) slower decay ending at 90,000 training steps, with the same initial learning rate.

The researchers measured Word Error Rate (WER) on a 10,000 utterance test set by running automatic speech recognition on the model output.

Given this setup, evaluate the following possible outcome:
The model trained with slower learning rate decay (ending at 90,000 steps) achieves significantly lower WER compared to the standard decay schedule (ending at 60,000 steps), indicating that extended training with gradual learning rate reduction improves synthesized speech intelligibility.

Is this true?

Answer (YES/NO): NO